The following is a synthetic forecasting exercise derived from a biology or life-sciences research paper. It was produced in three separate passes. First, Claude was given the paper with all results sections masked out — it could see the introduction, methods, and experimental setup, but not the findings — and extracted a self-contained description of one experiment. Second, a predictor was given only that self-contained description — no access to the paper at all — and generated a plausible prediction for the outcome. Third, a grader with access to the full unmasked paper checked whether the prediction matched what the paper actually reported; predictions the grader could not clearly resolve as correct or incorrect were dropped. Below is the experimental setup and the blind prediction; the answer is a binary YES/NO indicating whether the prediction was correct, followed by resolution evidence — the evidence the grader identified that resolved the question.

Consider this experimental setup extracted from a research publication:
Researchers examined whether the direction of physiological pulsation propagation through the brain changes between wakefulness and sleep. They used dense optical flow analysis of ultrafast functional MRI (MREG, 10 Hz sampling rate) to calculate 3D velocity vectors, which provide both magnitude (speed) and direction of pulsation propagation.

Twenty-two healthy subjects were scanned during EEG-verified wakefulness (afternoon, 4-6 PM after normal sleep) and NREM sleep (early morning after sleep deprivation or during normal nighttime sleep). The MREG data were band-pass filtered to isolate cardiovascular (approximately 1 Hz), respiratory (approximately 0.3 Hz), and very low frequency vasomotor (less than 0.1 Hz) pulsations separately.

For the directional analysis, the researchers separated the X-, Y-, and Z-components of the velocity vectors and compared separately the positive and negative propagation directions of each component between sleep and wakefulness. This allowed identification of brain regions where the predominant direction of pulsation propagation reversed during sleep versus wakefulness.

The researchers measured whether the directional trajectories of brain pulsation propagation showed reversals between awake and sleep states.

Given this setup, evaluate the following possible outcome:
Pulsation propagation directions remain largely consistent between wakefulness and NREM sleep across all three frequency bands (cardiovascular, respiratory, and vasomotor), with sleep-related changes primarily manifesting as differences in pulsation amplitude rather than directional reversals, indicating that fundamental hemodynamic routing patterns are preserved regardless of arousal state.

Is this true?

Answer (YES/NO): YES